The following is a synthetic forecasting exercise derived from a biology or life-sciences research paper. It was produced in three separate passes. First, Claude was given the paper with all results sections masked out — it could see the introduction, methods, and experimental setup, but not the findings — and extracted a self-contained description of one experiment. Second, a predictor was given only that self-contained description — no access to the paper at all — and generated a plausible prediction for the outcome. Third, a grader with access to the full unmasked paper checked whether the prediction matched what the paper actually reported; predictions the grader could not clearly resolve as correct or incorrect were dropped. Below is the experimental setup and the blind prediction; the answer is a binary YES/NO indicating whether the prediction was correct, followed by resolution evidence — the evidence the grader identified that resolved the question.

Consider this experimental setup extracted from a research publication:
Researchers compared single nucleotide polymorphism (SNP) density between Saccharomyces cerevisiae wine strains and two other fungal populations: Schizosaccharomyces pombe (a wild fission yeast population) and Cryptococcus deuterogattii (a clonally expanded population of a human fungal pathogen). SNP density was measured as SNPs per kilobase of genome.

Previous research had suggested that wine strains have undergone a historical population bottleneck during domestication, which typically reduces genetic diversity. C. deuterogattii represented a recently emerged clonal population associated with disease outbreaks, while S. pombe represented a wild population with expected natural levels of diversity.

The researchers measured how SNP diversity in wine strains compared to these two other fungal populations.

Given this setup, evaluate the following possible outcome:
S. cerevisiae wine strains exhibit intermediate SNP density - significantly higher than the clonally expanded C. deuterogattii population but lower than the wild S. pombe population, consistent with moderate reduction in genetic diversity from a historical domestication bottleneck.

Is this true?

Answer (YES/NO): YES